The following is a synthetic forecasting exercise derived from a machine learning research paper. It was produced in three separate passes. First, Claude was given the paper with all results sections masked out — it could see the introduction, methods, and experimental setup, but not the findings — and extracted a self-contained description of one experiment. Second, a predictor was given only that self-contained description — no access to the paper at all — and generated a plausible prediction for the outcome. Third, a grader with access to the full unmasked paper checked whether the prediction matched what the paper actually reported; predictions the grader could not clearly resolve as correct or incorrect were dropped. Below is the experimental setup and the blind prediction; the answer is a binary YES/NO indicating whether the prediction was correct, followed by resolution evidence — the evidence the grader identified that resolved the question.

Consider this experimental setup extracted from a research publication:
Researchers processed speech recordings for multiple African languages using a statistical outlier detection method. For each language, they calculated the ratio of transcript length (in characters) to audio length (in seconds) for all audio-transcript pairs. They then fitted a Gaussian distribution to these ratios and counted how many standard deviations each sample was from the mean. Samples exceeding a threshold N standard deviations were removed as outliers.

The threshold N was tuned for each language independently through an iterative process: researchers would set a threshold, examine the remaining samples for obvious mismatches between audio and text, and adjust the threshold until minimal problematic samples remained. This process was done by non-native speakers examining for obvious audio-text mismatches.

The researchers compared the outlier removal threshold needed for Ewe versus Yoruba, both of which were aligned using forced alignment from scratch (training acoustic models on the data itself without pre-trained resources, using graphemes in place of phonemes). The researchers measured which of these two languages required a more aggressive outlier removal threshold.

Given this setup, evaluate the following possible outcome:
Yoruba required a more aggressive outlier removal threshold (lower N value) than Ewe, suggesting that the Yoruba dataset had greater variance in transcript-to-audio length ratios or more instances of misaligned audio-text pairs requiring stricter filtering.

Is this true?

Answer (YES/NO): YES